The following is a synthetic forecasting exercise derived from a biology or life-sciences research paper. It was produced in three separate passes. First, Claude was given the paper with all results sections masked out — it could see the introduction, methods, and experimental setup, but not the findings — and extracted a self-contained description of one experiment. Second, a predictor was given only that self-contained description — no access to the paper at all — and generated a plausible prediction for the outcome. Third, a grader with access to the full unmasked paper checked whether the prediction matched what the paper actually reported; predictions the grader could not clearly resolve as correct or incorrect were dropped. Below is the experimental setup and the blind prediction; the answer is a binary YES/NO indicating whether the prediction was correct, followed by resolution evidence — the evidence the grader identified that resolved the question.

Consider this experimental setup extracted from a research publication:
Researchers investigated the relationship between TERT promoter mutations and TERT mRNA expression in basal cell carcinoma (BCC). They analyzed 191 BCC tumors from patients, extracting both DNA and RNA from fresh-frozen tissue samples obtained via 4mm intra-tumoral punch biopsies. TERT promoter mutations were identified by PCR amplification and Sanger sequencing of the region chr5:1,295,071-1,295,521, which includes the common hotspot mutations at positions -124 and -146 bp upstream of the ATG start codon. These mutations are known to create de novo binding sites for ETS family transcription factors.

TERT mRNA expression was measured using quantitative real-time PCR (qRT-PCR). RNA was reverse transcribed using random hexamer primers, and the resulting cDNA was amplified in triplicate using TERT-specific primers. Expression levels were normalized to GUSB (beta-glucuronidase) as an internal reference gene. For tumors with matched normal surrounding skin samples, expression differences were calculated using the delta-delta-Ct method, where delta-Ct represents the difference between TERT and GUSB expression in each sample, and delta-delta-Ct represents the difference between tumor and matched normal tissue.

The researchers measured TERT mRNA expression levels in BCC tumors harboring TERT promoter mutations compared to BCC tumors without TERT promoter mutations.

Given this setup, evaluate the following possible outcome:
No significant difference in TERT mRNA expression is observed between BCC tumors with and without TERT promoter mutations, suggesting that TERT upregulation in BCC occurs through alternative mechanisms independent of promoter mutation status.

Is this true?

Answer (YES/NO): NO